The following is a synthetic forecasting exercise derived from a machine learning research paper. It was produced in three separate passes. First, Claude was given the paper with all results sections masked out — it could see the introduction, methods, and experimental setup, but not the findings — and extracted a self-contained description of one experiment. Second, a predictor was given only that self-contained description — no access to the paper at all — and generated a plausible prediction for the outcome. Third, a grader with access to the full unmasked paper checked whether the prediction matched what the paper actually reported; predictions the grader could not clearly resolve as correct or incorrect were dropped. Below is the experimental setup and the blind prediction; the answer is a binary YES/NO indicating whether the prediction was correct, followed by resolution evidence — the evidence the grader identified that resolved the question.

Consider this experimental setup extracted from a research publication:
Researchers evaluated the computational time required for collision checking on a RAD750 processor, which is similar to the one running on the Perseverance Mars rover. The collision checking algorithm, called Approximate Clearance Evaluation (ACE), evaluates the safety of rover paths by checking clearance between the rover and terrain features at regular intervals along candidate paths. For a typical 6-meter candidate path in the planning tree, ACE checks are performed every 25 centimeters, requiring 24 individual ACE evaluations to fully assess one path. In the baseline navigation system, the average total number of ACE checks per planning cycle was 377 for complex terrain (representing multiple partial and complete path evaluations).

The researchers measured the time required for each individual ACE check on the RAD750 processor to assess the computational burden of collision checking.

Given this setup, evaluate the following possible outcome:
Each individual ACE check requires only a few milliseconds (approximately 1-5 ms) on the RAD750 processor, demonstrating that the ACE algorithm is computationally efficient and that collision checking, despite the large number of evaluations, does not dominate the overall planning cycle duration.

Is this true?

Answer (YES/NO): NO